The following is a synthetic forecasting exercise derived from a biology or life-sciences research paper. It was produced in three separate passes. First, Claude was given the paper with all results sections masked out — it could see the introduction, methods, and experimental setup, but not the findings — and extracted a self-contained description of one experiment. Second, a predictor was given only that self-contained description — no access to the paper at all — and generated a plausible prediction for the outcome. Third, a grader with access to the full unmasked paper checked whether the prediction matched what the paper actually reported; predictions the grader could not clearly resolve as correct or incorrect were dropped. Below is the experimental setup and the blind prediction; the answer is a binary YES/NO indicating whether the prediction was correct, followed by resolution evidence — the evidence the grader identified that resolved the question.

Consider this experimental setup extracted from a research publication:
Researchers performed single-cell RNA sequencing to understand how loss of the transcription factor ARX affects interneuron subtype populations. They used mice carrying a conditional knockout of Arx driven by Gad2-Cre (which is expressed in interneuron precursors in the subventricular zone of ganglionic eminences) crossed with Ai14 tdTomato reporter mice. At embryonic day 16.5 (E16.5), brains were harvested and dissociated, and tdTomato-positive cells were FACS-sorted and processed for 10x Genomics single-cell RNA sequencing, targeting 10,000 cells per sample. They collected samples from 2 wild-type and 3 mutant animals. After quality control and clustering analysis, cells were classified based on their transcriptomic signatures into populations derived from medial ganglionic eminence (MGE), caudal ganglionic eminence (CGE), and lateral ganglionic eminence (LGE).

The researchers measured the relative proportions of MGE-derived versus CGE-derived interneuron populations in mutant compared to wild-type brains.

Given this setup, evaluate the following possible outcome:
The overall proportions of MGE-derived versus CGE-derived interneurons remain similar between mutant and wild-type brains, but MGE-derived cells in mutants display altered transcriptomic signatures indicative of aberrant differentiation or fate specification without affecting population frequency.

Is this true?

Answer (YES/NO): NO